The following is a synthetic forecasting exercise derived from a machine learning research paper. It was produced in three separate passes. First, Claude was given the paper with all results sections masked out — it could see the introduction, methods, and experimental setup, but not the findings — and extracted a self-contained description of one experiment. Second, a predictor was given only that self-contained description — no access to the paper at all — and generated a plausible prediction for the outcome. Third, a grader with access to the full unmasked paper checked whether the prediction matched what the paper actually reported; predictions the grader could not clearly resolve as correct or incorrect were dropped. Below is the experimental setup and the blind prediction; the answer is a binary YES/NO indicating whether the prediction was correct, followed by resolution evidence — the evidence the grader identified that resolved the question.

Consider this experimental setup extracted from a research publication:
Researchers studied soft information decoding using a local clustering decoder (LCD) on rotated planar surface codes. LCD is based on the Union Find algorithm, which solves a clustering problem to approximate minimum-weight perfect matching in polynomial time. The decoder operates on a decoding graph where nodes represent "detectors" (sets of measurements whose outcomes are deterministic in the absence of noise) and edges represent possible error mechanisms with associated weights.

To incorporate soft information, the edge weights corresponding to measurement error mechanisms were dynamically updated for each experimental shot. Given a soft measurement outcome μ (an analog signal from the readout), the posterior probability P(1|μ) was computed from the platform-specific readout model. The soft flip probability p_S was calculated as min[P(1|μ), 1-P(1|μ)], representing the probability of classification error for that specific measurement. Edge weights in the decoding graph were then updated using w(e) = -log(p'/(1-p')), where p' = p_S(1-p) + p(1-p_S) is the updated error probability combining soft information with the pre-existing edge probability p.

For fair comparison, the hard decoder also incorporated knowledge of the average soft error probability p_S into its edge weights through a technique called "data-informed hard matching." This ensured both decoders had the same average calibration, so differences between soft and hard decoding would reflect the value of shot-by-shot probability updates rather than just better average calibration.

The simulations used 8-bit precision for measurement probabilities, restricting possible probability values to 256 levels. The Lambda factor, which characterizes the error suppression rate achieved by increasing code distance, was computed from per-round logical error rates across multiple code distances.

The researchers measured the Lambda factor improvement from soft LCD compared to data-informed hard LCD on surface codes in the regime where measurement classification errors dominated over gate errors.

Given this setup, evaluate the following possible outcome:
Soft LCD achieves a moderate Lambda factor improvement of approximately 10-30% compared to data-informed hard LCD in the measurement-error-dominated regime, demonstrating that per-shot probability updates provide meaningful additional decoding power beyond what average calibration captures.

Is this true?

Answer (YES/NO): NO